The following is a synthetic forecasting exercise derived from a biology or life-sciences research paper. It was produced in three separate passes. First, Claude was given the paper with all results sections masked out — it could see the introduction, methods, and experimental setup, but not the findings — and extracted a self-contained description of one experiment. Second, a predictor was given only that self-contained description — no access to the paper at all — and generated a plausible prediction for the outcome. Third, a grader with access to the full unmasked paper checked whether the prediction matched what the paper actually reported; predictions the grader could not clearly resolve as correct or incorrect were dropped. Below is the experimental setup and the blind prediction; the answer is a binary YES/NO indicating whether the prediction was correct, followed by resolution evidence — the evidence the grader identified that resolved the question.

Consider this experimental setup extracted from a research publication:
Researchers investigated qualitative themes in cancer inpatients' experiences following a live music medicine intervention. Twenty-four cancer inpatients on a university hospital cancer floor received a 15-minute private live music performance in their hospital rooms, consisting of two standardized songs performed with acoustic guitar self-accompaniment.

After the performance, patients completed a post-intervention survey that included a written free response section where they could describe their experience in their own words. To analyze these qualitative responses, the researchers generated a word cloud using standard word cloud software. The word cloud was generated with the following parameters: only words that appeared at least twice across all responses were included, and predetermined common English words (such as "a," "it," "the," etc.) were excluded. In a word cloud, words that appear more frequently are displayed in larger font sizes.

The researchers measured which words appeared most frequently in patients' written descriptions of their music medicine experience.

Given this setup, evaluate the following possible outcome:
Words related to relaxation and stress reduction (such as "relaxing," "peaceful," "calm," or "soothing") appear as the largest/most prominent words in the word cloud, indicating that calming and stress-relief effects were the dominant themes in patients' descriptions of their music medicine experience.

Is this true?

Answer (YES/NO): NO